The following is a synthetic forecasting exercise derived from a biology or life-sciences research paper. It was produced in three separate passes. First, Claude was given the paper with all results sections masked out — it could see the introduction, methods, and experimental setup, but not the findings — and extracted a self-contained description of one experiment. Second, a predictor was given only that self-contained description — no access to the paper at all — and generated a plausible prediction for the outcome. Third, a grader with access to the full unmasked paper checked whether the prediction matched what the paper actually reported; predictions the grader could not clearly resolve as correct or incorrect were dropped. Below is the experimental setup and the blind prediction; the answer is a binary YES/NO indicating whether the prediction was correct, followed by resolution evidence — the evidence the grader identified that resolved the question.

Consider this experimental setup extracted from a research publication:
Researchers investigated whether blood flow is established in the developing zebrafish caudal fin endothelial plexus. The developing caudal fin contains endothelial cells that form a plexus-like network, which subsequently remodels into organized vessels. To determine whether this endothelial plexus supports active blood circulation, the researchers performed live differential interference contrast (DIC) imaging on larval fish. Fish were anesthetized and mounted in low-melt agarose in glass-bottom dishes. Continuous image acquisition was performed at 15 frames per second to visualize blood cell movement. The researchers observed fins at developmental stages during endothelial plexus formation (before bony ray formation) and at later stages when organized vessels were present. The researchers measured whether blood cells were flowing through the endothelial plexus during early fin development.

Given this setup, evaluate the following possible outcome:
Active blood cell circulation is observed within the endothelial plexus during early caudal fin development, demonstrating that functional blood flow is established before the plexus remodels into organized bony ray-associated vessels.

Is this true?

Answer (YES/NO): YES